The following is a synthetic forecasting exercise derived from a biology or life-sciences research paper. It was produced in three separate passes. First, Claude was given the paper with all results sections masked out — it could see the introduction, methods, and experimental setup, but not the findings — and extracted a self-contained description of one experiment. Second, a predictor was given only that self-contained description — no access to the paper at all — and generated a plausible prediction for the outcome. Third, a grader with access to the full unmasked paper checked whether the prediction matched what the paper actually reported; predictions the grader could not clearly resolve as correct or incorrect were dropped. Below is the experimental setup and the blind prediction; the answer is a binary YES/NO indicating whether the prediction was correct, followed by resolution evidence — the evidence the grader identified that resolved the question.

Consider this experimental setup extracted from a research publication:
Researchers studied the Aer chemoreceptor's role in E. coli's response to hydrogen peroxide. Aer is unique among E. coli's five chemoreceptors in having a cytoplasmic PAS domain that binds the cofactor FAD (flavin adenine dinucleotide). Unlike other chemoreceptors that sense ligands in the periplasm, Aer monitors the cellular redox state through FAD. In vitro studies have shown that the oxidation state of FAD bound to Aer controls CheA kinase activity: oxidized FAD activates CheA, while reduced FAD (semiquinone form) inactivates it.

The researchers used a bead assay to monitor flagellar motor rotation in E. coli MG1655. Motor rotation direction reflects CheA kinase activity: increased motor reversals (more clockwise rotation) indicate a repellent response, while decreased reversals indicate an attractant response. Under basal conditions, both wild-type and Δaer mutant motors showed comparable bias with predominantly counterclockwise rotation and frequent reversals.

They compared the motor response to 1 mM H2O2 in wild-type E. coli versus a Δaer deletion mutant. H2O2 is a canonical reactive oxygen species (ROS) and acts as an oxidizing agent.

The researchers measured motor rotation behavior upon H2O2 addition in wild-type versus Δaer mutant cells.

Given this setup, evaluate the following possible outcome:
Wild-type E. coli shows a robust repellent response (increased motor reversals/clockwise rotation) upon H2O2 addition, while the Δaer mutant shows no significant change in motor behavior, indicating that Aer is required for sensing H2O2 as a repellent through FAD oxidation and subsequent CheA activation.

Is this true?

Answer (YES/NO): NO